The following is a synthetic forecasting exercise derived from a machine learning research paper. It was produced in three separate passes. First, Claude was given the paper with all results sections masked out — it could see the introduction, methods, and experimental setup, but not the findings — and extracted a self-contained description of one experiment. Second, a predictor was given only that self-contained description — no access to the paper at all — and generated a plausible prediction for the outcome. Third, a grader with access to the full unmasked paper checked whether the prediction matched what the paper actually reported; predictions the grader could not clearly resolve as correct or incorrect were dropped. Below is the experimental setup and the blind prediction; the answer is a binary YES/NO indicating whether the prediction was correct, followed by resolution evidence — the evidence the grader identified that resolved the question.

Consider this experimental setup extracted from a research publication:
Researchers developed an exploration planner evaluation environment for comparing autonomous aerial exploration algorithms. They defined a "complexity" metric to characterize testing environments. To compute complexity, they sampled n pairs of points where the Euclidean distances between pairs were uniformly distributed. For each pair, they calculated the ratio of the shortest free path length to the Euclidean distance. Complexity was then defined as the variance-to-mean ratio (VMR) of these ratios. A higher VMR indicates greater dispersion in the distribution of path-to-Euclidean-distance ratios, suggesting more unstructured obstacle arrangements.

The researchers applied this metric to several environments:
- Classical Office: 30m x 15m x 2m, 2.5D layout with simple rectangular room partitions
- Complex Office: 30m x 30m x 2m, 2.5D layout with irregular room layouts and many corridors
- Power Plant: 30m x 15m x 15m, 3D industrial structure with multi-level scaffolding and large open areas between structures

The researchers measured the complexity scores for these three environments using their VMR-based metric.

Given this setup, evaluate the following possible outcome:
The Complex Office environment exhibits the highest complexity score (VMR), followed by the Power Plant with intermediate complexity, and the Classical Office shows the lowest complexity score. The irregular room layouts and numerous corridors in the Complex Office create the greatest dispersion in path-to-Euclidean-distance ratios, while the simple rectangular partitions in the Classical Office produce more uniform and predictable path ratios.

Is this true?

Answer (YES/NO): NO